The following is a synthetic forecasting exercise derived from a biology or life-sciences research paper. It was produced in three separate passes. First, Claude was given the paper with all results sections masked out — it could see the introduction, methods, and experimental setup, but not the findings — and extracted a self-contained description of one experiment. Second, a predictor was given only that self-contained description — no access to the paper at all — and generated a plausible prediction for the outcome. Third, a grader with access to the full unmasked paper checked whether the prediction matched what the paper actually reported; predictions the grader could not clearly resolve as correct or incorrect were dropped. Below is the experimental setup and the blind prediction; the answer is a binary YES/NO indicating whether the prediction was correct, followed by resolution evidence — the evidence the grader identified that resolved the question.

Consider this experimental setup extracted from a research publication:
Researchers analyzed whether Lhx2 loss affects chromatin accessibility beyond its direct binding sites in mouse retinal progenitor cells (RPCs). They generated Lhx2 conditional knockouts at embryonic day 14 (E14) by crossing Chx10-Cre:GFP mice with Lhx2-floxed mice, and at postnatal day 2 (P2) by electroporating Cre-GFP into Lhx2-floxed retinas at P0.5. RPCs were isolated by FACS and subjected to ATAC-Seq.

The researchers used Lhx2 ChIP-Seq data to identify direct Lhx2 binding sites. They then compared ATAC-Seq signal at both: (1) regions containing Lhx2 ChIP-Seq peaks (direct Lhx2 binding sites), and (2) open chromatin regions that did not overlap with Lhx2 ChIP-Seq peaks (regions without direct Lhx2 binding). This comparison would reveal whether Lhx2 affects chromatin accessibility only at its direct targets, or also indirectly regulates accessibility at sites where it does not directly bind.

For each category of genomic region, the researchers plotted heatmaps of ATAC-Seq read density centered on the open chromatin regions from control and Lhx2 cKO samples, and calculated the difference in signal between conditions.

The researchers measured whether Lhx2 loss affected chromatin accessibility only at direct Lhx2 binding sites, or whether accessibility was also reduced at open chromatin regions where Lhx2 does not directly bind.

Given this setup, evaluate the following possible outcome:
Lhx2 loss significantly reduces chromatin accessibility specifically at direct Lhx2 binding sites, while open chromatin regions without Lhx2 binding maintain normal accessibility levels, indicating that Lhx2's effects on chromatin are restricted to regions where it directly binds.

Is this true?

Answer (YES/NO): NO